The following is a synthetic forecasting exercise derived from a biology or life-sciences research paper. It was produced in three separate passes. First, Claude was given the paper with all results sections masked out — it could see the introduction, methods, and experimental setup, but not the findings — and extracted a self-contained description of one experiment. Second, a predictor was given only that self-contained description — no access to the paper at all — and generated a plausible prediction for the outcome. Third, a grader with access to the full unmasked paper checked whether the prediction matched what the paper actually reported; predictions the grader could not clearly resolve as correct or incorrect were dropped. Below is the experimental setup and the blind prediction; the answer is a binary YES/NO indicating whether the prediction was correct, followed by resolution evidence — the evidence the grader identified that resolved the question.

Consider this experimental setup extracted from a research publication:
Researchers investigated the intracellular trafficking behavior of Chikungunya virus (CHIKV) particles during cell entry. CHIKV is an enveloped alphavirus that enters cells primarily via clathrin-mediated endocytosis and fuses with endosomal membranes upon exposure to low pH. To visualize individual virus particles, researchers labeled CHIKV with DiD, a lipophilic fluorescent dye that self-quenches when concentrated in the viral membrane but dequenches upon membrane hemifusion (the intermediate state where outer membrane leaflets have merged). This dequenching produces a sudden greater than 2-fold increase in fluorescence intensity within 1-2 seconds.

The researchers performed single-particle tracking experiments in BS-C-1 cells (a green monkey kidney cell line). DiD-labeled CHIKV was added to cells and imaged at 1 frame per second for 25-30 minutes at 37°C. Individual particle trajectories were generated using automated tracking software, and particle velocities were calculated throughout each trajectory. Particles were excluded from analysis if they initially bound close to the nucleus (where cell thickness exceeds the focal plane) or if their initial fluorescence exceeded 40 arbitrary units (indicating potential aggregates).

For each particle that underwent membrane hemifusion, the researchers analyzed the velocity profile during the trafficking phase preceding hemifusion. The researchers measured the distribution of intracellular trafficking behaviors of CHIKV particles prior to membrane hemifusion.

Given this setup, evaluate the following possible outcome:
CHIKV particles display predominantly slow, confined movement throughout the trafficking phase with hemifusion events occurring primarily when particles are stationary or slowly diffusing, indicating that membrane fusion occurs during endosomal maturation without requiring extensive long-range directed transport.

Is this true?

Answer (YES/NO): NO